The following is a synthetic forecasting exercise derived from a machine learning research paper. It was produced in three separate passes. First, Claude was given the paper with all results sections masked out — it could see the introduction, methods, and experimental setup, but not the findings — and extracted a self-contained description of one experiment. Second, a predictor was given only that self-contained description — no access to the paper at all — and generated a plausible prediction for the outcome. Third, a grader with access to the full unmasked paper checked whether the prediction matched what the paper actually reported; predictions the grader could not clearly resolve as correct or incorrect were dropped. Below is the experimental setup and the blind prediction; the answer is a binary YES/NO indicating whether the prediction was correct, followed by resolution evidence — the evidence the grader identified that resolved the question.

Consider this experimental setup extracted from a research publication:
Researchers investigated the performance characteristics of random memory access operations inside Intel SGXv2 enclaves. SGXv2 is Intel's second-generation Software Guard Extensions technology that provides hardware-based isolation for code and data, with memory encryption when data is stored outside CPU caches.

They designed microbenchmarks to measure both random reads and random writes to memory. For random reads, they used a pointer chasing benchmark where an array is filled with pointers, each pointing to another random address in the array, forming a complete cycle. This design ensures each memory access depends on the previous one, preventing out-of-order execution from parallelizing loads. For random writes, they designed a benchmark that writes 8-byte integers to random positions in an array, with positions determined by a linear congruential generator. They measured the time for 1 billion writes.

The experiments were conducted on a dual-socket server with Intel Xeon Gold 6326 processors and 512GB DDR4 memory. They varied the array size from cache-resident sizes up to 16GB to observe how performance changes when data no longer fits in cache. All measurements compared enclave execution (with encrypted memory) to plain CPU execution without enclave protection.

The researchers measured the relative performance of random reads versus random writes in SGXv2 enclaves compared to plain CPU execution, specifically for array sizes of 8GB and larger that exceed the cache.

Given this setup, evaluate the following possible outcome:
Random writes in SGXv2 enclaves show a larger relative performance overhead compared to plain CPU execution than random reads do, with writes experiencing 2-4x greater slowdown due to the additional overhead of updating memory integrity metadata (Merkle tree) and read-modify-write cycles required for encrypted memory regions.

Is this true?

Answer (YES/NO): YES